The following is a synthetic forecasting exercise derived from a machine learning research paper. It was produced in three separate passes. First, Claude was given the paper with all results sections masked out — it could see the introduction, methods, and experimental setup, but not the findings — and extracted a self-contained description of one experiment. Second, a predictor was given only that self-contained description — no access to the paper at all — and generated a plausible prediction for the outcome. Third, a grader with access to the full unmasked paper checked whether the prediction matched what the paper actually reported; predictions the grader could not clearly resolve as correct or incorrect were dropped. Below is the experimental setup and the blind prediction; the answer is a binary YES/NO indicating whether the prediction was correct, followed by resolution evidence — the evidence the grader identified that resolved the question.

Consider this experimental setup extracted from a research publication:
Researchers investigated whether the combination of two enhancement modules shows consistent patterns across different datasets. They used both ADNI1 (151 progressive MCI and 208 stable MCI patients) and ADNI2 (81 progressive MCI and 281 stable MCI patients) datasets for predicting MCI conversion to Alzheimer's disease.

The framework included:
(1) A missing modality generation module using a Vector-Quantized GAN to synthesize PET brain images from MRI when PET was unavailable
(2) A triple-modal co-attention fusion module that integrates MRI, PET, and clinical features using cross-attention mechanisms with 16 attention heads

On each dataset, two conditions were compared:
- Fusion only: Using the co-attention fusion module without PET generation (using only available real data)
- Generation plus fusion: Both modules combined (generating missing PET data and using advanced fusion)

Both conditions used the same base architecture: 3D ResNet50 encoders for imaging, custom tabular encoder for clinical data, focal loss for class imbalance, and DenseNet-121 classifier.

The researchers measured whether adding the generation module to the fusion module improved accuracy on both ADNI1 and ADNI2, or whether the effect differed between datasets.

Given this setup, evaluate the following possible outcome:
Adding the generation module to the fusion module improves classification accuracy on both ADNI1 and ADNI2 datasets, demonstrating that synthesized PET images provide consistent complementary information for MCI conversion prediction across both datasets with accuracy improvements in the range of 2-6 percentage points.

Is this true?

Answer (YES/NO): NO